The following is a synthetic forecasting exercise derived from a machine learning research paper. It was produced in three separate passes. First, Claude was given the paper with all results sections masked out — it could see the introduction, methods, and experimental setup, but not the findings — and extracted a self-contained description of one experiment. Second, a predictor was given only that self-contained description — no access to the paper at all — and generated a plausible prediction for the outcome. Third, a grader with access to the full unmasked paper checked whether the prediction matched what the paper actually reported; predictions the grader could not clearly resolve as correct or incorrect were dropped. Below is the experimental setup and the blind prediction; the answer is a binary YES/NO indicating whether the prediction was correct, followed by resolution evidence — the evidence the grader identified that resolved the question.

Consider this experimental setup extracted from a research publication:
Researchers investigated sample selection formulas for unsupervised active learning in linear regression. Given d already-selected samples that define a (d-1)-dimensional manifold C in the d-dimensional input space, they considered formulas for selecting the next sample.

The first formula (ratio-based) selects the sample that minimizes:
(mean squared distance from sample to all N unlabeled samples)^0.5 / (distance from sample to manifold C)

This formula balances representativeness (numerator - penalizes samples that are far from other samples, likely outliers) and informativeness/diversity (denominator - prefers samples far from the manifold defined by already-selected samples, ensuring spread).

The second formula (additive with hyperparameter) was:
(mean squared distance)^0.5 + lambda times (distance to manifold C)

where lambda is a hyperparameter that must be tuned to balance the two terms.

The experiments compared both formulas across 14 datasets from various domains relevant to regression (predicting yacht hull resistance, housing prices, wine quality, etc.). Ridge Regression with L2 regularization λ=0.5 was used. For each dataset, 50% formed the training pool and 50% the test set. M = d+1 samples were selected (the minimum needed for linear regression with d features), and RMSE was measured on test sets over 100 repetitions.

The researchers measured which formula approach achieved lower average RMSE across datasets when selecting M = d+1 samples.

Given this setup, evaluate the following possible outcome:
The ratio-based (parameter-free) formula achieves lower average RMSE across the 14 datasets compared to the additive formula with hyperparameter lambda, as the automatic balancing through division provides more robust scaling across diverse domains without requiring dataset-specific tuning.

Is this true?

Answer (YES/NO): YES